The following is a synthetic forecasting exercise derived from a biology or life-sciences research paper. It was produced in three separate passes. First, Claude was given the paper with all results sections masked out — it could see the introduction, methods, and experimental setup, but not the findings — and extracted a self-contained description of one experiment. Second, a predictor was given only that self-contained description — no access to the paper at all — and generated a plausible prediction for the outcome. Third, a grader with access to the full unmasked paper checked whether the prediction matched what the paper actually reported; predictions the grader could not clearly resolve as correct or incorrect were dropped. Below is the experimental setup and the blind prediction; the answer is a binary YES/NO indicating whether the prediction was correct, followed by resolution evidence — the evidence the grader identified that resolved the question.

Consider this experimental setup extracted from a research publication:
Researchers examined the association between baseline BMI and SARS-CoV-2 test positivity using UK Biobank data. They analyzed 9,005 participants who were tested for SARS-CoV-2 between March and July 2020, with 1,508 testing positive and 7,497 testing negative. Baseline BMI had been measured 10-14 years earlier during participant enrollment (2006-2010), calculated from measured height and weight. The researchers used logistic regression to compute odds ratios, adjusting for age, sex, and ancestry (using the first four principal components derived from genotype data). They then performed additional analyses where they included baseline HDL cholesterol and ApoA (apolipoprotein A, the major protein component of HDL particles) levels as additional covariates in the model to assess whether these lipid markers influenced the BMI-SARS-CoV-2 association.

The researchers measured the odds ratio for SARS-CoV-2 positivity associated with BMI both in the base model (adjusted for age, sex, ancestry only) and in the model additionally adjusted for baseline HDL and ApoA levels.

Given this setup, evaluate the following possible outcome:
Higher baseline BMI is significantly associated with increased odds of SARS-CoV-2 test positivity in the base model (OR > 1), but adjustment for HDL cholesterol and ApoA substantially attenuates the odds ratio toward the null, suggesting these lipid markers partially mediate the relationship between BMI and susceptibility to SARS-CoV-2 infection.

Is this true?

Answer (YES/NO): YES